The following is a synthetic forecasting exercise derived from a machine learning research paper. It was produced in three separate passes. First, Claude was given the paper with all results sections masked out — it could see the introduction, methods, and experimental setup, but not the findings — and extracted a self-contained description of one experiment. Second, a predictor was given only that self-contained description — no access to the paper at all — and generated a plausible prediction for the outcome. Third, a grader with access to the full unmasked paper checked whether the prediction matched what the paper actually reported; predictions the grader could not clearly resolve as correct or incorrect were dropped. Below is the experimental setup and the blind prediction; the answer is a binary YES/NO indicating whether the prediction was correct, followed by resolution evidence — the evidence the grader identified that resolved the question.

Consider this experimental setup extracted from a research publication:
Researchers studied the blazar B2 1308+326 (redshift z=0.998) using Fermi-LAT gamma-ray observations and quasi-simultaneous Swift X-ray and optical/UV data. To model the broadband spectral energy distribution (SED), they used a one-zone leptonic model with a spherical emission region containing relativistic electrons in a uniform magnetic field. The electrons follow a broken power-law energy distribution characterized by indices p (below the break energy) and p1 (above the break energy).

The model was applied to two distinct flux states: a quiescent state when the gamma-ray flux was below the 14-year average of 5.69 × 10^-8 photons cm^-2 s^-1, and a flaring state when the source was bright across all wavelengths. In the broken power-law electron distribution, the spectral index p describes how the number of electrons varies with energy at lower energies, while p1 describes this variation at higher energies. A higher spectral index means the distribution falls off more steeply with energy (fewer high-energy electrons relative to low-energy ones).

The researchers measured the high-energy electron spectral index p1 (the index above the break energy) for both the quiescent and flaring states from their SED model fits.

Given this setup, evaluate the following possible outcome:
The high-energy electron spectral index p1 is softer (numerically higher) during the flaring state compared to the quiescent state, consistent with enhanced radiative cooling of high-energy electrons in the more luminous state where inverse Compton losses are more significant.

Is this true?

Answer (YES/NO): YES